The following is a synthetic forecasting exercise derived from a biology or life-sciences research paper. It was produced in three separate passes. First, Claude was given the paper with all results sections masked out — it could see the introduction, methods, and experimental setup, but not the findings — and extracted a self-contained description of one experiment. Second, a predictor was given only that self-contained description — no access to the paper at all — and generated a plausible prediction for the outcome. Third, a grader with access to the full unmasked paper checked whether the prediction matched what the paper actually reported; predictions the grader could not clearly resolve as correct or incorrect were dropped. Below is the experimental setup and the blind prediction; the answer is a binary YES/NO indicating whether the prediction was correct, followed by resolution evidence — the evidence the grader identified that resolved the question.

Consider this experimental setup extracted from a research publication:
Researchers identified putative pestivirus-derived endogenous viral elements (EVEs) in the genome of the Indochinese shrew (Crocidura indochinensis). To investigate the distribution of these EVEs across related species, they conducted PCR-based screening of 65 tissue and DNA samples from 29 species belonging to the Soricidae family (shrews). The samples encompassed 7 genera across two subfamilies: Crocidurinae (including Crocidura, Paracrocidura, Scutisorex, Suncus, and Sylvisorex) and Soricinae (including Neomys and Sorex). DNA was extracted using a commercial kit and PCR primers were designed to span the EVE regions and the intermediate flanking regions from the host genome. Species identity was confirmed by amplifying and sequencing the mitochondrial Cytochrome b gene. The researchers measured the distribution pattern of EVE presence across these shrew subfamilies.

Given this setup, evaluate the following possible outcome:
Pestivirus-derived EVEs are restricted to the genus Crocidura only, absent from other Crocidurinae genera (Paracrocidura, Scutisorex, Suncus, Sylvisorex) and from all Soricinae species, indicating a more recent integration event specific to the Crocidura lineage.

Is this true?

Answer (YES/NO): NO